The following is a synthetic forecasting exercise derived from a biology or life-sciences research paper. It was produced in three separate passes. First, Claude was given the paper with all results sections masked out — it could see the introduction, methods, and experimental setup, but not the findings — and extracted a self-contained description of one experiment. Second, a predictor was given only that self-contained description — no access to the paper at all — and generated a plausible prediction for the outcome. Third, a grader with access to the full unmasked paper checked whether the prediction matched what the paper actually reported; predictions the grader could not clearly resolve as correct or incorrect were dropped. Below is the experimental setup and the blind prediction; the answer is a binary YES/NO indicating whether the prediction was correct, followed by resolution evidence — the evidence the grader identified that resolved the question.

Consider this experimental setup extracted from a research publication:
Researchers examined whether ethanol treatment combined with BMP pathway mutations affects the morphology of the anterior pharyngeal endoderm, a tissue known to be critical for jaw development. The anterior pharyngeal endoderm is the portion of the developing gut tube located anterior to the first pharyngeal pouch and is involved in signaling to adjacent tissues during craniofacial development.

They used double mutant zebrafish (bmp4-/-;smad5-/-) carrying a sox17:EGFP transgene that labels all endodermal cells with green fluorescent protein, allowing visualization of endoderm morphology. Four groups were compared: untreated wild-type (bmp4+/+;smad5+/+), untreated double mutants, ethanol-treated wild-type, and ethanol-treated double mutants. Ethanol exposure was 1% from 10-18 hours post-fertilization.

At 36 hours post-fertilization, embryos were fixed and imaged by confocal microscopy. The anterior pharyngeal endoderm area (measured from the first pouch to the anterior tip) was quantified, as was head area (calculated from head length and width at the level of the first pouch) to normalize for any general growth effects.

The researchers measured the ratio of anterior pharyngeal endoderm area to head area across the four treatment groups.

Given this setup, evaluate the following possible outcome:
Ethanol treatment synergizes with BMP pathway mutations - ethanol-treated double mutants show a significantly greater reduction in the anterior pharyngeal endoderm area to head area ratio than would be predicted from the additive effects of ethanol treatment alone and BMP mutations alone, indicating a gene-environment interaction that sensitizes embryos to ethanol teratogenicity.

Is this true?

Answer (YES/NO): NO